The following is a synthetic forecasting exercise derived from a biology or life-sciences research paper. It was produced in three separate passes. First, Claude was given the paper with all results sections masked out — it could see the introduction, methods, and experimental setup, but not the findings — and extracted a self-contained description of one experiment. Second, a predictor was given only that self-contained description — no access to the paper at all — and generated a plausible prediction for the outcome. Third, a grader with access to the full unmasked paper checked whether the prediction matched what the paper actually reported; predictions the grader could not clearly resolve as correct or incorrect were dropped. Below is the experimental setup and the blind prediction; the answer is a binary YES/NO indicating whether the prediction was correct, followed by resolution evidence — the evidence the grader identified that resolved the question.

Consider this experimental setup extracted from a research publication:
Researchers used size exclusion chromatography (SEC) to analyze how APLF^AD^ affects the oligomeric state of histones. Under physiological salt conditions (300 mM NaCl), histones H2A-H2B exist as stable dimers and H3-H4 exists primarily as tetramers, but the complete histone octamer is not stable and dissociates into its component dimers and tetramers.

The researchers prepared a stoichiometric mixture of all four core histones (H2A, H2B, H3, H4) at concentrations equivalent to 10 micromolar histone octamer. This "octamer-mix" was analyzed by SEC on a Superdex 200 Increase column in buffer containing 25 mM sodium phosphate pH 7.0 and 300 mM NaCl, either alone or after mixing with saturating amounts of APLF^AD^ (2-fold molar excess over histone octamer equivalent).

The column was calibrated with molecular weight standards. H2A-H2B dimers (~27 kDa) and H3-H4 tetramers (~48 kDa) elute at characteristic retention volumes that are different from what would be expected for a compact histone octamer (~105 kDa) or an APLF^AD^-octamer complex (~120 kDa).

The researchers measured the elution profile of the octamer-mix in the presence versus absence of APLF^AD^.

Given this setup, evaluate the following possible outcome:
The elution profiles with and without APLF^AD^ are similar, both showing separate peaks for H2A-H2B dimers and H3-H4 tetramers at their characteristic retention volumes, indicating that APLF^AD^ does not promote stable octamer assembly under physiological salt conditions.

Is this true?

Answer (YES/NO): NO